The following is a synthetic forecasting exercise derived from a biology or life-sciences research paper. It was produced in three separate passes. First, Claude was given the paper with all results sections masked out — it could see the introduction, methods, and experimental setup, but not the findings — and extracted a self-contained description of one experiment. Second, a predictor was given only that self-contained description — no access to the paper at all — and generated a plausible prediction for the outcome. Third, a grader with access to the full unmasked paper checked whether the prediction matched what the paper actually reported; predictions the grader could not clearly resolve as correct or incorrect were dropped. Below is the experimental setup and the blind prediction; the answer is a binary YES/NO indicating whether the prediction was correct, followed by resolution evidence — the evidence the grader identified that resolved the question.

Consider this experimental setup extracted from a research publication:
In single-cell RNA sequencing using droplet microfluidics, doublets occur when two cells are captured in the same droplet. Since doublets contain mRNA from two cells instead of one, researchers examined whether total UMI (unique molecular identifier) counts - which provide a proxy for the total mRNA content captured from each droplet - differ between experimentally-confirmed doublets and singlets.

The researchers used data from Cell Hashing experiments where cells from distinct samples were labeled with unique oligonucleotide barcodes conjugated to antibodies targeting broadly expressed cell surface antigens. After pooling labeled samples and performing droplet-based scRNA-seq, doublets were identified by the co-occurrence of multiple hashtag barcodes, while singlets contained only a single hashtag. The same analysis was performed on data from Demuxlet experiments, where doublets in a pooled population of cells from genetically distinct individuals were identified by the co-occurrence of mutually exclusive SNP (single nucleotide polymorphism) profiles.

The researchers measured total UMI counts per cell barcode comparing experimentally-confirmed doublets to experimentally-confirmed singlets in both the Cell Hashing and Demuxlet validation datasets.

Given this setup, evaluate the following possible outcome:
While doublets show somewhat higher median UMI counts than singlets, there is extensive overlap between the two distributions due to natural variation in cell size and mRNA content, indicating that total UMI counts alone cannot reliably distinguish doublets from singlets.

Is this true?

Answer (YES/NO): NO